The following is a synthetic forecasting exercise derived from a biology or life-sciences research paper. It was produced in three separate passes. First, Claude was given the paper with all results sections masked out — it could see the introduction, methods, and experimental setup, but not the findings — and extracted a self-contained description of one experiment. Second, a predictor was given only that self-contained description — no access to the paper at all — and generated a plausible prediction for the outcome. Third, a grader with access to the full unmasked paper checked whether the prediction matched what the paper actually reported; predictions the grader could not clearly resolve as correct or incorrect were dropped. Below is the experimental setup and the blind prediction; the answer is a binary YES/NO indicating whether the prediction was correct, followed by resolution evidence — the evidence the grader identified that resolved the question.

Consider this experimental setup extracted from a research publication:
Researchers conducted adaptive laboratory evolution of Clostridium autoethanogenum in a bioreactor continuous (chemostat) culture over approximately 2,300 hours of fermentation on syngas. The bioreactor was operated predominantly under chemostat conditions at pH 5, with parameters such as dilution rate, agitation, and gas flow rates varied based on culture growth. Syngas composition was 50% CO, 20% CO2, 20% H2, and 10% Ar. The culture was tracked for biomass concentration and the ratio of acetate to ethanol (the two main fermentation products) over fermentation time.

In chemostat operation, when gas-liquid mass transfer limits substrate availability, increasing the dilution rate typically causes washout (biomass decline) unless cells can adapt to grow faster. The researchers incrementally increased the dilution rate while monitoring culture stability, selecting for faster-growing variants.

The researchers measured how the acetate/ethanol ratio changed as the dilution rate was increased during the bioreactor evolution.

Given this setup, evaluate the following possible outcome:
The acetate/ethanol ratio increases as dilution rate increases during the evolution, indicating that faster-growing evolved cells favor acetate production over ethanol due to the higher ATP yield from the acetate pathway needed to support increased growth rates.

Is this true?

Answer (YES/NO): NO